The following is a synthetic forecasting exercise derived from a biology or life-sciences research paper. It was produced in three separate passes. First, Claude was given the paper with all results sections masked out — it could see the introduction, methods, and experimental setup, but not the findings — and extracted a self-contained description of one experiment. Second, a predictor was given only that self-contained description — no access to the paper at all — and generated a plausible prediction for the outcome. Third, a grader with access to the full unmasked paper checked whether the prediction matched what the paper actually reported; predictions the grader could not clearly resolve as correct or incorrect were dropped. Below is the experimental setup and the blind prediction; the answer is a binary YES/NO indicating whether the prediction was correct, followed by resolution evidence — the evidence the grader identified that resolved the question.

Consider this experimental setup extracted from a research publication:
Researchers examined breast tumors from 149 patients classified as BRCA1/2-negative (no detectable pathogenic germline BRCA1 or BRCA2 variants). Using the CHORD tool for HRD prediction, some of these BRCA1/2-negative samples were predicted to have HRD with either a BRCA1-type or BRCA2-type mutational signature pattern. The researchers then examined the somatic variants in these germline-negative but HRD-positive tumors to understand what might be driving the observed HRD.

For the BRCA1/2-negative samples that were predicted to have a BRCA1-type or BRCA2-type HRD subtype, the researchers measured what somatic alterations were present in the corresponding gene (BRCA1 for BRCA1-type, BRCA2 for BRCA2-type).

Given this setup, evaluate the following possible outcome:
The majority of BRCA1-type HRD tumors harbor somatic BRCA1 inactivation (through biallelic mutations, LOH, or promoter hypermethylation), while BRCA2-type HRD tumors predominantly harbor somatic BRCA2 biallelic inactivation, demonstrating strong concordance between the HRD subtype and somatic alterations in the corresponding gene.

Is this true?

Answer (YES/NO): YES